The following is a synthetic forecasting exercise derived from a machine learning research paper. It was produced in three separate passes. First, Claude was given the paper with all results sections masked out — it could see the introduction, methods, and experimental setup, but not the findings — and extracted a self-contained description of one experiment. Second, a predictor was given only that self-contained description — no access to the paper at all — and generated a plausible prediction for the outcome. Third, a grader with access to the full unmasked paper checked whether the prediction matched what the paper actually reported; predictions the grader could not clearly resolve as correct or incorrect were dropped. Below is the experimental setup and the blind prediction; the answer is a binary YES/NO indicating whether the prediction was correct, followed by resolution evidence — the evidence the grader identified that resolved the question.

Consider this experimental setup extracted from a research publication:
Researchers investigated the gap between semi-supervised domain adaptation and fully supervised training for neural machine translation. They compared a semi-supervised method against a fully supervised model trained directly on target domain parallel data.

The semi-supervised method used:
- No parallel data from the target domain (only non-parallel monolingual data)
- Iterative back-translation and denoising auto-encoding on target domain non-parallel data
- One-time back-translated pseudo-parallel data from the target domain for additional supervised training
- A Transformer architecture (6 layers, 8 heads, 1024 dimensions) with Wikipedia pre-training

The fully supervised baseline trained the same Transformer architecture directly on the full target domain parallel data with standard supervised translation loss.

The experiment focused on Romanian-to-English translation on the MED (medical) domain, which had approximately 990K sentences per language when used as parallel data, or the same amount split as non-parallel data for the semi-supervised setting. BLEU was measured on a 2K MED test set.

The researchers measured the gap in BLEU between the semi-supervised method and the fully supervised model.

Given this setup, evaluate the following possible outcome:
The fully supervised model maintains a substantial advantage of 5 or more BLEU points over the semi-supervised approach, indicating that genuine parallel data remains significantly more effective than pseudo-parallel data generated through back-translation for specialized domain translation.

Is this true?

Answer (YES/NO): YES